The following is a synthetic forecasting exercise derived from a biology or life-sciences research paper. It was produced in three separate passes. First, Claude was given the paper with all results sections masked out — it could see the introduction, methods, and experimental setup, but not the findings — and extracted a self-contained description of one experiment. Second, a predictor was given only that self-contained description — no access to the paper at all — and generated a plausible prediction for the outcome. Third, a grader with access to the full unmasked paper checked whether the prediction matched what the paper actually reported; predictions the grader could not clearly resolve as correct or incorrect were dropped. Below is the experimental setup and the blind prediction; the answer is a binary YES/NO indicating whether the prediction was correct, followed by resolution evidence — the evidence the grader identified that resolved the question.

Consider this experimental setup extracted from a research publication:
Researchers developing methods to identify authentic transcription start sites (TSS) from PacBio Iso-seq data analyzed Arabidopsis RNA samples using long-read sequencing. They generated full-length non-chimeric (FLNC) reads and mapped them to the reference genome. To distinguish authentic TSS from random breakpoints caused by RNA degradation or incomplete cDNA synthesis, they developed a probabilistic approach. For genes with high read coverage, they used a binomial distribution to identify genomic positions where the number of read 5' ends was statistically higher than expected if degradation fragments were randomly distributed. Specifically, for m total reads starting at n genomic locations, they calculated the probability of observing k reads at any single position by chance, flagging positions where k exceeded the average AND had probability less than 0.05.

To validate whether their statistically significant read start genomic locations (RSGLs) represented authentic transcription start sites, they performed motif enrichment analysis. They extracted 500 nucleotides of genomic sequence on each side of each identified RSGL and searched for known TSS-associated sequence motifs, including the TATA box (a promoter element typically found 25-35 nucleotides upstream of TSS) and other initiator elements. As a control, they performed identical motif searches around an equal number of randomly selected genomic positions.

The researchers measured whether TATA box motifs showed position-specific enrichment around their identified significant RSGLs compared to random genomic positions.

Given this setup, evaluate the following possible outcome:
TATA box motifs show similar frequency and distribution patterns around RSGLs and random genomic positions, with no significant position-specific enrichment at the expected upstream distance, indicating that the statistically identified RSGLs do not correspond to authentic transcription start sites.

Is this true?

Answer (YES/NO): NO